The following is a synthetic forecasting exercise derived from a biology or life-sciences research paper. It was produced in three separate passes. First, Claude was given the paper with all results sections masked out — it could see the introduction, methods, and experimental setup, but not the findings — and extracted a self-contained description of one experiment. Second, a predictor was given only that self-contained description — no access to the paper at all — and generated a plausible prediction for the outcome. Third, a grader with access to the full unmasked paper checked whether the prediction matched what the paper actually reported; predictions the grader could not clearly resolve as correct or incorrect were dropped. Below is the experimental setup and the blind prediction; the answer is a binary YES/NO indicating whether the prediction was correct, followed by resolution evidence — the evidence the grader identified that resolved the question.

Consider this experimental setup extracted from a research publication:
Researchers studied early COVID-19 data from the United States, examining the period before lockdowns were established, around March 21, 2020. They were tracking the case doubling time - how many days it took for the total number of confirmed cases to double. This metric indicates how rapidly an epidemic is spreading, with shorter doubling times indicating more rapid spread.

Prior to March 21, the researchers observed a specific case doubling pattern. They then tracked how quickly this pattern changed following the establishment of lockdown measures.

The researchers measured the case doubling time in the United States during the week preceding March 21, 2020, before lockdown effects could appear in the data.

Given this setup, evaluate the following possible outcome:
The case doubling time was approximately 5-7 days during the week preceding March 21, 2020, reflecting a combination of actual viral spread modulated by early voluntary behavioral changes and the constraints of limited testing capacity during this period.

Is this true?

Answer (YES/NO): NO